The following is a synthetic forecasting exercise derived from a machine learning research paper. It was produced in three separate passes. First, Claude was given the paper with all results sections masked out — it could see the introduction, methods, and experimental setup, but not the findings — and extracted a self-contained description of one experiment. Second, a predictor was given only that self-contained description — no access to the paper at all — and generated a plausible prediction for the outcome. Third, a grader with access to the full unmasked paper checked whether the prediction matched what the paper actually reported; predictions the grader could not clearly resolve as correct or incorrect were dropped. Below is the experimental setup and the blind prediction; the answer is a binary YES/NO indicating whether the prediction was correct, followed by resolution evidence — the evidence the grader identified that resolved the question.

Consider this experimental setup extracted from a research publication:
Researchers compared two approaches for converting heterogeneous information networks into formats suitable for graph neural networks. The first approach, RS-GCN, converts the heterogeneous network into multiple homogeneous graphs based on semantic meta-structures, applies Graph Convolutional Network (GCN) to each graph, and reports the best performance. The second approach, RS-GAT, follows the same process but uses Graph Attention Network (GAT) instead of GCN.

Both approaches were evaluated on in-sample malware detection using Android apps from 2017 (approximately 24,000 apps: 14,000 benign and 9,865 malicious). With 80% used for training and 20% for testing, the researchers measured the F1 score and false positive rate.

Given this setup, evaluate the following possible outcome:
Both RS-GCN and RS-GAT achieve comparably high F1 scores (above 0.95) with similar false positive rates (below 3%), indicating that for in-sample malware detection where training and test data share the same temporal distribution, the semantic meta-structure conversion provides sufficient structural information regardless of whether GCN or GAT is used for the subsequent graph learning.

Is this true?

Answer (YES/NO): NO